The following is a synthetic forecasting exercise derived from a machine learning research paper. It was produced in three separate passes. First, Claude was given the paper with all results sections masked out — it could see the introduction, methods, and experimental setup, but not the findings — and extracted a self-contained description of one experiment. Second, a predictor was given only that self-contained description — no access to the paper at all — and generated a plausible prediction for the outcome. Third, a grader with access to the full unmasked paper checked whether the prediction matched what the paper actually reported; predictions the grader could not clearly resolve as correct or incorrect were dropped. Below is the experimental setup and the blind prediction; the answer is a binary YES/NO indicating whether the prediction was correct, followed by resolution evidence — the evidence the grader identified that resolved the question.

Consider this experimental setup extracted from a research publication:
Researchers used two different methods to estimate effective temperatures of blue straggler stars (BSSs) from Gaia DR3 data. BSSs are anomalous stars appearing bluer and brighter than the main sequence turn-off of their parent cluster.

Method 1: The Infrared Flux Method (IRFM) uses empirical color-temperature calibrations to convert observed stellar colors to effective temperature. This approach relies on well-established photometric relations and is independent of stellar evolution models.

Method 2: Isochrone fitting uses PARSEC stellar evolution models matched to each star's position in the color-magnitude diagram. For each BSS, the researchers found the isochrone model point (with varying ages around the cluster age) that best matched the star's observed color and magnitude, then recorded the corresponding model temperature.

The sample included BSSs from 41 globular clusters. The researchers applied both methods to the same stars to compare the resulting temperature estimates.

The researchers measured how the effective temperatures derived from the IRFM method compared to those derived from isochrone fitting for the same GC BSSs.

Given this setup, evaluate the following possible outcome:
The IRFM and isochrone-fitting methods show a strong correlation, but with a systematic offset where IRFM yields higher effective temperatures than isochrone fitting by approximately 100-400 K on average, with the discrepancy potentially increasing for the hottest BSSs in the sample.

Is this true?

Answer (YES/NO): NO